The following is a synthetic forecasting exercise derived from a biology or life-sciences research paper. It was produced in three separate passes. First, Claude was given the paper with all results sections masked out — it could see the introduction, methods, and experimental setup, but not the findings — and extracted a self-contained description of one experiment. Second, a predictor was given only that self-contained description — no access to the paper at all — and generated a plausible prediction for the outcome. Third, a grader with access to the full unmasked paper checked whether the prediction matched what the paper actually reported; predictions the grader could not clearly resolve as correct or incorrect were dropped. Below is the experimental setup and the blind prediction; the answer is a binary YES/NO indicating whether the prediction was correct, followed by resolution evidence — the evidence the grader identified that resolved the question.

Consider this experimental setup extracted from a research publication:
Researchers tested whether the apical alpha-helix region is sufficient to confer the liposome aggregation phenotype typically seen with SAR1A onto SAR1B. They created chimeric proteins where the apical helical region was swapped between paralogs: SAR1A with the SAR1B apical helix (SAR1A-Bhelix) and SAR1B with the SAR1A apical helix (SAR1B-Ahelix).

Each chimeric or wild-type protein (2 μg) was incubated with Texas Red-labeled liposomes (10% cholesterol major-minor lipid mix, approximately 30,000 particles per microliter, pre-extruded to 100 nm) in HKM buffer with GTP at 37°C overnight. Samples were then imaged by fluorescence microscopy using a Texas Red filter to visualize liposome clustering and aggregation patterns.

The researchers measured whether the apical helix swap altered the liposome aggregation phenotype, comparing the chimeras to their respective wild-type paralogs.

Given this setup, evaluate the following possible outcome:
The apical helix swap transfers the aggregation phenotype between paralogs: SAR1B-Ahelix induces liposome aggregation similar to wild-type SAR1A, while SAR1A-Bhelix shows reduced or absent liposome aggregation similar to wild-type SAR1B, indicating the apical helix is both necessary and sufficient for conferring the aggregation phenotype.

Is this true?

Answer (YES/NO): NO